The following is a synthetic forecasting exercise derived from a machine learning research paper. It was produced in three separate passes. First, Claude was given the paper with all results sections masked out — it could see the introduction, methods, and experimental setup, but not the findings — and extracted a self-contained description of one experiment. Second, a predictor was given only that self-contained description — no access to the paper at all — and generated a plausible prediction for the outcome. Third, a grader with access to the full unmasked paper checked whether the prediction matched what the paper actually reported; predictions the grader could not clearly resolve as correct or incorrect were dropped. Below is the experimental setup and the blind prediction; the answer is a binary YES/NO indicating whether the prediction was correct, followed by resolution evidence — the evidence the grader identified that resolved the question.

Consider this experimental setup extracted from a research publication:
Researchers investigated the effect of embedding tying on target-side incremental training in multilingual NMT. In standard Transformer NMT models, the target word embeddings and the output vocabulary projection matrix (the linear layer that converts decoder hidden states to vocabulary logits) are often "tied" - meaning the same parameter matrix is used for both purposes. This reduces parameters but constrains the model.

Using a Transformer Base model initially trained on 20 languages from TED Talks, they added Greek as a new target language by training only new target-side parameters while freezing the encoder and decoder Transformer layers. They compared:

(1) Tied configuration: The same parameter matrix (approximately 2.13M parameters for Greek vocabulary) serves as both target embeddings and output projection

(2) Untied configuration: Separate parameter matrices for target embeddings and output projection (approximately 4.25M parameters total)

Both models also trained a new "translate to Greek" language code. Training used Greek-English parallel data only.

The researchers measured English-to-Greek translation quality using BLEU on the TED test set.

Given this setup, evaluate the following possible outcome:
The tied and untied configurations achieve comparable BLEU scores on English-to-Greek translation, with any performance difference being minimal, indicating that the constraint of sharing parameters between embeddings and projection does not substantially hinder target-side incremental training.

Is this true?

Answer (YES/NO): NO